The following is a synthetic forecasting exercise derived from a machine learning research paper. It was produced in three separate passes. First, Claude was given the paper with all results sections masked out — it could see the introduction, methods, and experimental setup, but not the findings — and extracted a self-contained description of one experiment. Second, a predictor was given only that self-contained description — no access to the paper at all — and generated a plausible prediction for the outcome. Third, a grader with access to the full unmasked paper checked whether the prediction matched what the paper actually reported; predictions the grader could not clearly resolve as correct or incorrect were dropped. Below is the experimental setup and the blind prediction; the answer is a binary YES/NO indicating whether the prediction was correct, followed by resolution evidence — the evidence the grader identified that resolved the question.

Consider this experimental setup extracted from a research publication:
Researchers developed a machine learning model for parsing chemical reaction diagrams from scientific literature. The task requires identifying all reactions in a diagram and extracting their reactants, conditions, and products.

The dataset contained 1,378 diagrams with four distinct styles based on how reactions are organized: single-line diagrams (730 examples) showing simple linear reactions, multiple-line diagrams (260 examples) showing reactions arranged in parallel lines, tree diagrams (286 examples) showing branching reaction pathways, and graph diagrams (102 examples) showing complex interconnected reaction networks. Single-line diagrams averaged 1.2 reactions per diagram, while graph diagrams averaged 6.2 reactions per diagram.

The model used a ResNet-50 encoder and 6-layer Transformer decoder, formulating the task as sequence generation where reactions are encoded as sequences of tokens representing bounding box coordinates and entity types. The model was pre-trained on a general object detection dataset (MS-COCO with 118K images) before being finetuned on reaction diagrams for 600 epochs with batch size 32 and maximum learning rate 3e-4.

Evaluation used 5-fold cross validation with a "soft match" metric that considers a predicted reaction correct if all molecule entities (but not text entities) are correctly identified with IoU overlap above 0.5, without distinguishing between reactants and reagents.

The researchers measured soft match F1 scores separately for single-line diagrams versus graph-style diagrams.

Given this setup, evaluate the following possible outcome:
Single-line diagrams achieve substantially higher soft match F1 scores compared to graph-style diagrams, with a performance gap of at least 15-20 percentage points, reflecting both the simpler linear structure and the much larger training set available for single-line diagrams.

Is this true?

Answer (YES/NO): YES